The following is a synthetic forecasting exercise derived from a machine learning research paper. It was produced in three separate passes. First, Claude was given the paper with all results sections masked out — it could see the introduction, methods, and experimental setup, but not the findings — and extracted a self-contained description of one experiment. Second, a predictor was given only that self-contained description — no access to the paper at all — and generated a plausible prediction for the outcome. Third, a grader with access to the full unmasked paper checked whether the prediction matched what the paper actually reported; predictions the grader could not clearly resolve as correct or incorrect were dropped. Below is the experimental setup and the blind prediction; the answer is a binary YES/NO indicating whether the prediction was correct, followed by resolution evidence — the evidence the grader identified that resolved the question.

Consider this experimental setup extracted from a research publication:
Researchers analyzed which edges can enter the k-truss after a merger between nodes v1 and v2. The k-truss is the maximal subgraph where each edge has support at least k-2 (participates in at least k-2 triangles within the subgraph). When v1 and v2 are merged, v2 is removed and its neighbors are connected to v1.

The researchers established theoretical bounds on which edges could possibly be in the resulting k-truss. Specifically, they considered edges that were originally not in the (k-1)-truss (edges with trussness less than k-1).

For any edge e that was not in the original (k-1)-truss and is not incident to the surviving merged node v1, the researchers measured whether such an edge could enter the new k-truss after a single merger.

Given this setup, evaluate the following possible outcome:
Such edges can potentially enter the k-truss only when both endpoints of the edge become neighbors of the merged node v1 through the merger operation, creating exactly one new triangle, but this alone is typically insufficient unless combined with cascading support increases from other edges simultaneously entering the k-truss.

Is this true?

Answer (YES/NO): NO